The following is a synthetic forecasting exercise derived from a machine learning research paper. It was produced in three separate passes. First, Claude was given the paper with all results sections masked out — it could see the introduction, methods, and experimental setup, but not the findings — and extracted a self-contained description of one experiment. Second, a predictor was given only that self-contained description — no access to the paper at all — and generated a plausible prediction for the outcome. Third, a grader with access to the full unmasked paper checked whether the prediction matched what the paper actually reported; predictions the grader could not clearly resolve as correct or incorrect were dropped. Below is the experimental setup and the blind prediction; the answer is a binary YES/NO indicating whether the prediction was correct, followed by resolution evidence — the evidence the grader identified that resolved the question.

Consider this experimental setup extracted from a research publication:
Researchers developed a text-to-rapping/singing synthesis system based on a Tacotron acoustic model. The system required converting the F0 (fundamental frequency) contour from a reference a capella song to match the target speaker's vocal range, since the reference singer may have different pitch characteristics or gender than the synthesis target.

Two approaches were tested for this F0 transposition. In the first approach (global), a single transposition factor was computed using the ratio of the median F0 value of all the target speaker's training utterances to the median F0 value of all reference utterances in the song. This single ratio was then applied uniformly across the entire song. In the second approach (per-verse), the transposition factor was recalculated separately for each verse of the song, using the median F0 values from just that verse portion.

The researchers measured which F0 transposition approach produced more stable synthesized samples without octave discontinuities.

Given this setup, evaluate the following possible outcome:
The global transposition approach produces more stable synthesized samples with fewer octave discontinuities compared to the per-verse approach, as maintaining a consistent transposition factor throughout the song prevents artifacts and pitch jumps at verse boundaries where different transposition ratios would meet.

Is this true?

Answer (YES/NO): YES